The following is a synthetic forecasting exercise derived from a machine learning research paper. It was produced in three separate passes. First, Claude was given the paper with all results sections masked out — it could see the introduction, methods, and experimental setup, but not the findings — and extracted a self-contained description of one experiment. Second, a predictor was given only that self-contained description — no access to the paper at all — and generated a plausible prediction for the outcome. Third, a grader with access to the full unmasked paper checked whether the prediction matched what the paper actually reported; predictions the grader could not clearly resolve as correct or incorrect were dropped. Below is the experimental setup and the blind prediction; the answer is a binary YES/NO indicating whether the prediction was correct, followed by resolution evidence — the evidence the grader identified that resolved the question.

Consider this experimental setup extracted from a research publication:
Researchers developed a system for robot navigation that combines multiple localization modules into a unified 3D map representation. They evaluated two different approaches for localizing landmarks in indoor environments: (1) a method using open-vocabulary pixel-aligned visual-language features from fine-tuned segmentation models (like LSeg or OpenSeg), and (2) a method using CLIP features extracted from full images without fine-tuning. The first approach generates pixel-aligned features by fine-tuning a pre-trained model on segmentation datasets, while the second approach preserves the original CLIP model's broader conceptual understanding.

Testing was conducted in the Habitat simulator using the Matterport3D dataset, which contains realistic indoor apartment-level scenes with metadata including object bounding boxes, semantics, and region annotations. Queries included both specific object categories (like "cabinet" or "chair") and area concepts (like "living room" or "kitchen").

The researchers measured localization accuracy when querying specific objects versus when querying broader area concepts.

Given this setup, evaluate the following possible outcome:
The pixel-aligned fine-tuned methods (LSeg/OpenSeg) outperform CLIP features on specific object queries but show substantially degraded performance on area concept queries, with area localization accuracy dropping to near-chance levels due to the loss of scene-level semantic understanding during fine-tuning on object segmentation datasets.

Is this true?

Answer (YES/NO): NO